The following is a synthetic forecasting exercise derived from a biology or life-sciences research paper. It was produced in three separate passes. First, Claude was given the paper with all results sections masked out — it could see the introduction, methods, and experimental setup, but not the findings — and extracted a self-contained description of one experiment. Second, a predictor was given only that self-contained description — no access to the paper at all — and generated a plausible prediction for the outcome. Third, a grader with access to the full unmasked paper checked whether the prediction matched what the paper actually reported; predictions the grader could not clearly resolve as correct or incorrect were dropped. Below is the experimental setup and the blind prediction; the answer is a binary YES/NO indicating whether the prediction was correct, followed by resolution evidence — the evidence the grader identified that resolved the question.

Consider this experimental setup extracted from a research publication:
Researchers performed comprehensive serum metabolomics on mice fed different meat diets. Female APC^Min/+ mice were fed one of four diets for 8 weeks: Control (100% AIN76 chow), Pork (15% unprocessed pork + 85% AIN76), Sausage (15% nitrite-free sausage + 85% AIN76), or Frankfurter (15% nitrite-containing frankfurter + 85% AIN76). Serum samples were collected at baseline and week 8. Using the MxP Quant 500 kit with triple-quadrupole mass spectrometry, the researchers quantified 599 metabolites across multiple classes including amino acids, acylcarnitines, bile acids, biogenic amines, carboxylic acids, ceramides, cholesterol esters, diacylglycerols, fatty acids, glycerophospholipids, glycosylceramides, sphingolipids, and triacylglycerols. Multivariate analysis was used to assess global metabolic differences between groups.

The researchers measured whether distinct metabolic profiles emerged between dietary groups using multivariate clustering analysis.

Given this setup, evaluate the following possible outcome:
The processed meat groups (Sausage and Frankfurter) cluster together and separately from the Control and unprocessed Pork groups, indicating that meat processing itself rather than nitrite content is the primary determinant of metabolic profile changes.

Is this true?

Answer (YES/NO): NO